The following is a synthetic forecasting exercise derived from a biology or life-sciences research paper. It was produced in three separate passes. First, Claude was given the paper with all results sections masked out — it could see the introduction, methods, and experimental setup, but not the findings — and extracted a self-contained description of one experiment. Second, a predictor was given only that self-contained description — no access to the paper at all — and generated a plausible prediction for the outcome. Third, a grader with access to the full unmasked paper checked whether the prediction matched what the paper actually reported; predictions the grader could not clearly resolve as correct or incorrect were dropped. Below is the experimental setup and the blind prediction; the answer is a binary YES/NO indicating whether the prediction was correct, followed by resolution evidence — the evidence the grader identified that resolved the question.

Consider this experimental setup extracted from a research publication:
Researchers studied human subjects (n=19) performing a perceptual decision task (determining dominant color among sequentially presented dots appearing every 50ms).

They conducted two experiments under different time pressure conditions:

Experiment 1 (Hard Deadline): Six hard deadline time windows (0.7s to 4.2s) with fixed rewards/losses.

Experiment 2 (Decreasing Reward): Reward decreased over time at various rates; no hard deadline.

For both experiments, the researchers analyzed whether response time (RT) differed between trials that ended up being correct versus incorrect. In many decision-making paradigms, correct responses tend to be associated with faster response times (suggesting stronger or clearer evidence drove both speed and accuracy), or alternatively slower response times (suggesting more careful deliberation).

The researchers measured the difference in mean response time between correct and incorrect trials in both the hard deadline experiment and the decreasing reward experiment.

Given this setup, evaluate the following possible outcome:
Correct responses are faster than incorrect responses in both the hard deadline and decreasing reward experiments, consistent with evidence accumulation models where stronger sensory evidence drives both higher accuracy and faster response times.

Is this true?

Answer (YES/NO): NO